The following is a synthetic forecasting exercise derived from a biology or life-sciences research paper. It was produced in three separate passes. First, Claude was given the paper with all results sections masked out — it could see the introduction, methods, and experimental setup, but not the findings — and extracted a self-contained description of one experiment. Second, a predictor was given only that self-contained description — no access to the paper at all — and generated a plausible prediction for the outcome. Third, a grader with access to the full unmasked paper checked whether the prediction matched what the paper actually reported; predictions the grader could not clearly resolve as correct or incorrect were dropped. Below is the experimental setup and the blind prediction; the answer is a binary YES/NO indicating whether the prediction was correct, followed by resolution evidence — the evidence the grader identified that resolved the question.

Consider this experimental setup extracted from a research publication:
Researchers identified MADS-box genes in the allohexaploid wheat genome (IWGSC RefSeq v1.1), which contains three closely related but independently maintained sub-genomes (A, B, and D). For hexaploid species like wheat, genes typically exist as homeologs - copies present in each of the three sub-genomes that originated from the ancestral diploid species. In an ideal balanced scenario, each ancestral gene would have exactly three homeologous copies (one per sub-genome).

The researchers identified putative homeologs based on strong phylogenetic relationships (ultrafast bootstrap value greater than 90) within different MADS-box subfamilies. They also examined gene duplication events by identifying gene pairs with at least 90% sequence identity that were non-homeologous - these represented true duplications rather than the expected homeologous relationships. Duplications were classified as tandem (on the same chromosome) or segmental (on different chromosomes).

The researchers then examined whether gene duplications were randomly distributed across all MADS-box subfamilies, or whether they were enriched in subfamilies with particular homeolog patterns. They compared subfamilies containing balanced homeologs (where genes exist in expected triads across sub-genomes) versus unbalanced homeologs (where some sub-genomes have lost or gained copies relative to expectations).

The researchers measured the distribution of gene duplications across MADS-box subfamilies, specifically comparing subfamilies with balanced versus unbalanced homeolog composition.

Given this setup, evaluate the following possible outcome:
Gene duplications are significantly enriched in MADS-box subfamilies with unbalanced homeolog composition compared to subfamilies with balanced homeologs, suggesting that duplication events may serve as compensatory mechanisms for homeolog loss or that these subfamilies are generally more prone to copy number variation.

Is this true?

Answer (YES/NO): YES